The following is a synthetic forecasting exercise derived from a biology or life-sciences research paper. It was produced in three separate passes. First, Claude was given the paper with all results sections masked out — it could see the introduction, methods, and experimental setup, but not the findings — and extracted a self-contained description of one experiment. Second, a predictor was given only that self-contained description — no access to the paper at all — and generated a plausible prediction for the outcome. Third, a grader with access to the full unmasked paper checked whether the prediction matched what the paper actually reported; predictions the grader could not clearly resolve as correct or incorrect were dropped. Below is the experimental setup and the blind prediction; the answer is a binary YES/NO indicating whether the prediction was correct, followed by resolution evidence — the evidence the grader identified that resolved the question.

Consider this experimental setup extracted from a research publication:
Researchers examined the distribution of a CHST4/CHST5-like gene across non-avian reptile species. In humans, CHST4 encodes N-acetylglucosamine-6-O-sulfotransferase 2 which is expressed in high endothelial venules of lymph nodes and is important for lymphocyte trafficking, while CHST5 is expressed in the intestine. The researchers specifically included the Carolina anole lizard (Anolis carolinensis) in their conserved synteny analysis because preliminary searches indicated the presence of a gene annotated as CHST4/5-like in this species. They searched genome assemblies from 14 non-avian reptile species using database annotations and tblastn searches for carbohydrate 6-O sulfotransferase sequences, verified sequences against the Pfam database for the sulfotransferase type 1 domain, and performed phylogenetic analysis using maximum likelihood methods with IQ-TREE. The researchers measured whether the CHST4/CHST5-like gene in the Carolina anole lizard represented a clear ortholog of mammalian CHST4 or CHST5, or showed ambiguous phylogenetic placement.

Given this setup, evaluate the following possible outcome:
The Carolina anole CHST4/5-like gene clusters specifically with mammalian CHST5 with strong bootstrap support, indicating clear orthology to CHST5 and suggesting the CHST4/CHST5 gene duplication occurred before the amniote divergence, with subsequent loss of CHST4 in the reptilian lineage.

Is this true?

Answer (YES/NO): NO